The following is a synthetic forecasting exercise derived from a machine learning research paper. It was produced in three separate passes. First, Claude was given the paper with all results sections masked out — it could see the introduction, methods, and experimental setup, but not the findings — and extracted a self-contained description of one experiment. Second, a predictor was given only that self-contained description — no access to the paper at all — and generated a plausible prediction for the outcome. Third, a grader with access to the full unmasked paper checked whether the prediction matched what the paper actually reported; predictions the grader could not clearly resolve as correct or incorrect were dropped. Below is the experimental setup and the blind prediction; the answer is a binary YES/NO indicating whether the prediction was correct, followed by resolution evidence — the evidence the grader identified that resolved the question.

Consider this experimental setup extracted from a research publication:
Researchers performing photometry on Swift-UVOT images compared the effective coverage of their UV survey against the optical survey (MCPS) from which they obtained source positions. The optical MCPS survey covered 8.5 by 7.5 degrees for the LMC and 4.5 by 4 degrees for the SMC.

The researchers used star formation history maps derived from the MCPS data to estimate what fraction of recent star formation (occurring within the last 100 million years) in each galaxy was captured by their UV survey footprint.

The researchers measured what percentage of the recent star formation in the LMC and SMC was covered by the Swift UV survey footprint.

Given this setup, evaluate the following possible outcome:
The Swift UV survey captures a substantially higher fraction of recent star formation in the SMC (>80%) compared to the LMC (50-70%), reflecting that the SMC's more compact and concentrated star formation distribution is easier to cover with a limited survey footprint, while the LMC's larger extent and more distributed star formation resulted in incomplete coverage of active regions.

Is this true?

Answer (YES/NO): NO